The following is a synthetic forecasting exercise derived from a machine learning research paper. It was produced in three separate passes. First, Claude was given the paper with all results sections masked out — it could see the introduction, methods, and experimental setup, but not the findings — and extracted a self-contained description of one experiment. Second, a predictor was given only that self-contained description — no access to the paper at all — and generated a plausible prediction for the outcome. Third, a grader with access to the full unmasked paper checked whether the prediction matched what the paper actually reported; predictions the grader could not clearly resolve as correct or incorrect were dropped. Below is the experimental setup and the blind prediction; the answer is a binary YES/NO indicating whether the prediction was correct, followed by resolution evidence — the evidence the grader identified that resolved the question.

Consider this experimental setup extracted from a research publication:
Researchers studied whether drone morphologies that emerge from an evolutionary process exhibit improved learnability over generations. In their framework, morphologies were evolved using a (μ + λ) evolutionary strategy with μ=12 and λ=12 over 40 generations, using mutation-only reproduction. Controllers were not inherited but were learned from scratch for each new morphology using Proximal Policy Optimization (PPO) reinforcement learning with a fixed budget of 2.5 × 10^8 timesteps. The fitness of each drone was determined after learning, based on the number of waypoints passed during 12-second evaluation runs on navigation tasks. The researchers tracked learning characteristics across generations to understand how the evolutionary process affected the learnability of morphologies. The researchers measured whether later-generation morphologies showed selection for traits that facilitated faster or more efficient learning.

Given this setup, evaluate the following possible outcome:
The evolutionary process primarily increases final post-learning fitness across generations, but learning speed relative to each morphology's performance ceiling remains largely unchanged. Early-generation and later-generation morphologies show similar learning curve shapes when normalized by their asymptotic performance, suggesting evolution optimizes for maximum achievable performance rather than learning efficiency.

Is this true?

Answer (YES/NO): NO